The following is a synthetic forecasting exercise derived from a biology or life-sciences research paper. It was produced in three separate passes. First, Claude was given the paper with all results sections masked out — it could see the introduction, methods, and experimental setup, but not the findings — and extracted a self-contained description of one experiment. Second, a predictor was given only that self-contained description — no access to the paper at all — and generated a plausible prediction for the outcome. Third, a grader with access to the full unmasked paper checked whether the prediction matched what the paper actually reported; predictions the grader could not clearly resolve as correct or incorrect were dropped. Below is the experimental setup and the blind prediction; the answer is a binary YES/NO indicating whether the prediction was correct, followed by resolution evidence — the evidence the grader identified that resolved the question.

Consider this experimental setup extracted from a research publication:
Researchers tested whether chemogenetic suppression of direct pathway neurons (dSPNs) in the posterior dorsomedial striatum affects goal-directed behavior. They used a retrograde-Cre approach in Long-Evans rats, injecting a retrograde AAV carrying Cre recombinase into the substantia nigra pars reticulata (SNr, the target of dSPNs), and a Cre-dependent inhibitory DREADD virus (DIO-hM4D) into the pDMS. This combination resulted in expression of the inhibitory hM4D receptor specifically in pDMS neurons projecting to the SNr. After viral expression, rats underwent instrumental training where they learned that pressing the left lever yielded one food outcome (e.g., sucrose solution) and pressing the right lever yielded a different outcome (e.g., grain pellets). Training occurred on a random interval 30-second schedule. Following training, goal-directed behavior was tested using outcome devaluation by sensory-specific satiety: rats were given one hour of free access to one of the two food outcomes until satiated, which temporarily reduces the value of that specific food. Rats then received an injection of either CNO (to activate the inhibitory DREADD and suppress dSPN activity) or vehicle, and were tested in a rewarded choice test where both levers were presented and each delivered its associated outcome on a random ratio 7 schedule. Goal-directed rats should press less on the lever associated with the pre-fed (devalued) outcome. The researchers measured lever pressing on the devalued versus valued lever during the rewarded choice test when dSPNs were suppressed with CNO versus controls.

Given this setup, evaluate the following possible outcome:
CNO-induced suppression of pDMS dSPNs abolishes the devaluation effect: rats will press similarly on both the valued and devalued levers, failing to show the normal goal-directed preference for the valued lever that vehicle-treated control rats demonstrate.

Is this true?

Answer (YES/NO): NO